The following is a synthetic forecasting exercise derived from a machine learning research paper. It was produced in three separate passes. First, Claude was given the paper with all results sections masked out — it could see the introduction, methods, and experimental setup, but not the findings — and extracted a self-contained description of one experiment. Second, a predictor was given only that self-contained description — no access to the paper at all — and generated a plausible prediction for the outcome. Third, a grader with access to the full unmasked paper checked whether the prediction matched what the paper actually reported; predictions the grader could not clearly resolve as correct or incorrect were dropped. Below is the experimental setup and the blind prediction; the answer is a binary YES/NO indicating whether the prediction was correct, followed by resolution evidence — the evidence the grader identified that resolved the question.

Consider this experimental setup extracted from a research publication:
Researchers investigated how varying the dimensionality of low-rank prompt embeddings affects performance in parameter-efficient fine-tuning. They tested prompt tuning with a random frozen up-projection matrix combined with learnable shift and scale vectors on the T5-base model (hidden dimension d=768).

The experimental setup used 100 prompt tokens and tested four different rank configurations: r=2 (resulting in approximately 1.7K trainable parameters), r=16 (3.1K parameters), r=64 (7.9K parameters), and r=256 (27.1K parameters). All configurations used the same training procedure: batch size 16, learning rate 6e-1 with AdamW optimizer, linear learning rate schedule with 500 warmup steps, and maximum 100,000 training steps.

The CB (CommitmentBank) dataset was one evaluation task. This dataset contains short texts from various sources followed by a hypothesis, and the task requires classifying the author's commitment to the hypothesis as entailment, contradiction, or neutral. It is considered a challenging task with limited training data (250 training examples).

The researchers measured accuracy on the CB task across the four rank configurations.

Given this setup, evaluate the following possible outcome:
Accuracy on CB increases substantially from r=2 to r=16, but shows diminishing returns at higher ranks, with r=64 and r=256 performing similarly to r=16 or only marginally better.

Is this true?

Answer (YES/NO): NO